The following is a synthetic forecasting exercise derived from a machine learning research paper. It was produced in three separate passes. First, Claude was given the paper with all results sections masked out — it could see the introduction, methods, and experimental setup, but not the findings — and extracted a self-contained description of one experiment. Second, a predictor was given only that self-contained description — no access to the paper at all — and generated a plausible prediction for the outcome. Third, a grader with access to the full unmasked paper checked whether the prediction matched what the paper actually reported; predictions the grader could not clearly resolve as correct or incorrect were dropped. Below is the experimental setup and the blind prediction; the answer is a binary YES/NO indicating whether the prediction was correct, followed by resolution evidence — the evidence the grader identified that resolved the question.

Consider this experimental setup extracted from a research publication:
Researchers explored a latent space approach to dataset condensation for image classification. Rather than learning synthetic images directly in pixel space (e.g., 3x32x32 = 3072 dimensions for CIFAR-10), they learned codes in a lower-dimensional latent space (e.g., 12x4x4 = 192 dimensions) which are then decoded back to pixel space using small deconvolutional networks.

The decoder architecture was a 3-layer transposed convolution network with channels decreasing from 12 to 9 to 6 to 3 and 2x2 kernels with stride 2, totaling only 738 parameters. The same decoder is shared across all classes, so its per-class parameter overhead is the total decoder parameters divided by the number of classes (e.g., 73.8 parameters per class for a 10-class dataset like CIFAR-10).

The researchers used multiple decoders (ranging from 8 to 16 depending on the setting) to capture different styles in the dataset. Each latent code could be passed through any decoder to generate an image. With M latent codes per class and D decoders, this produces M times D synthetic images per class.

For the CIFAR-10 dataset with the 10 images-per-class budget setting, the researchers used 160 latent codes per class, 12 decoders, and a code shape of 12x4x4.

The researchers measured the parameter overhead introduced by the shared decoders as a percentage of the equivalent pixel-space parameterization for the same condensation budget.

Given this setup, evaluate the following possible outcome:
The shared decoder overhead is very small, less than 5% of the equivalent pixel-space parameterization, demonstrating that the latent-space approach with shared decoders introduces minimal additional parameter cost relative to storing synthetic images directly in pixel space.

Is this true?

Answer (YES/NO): YES